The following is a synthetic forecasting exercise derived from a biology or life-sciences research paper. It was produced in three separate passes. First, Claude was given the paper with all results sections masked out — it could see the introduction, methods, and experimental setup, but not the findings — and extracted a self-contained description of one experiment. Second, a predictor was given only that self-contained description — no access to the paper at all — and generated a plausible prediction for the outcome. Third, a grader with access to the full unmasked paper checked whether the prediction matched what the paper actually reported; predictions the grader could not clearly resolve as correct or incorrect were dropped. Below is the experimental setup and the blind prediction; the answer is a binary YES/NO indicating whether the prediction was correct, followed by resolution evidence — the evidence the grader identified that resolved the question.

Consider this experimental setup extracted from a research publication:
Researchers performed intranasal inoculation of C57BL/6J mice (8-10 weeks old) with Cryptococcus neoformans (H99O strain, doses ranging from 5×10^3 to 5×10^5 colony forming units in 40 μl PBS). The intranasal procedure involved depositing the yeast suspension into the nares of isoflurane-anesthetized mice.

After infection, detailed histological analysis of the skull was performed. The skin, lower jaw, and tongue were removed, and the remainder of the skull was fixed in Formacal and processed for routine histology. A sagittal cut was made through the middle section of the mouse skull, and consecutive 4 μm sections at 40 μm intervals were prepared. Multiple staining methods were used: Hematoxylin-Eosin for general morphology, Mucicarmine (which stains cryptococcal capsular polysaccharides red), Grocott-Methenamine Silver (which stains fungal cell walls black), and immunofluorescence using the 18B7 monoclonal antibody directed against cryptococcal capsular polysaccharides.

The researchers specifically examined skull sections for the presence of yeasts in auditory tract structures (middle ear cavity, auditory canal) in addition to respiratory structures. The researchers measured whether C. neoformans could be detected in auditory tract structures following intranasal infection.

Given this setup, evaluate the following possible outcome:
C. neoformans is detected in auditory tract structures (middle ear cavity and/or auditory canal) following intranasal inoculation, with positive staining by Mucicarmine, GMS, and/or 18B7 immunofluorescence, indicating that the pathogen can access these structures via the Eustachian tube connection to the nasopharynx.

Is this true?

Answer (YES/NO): YES